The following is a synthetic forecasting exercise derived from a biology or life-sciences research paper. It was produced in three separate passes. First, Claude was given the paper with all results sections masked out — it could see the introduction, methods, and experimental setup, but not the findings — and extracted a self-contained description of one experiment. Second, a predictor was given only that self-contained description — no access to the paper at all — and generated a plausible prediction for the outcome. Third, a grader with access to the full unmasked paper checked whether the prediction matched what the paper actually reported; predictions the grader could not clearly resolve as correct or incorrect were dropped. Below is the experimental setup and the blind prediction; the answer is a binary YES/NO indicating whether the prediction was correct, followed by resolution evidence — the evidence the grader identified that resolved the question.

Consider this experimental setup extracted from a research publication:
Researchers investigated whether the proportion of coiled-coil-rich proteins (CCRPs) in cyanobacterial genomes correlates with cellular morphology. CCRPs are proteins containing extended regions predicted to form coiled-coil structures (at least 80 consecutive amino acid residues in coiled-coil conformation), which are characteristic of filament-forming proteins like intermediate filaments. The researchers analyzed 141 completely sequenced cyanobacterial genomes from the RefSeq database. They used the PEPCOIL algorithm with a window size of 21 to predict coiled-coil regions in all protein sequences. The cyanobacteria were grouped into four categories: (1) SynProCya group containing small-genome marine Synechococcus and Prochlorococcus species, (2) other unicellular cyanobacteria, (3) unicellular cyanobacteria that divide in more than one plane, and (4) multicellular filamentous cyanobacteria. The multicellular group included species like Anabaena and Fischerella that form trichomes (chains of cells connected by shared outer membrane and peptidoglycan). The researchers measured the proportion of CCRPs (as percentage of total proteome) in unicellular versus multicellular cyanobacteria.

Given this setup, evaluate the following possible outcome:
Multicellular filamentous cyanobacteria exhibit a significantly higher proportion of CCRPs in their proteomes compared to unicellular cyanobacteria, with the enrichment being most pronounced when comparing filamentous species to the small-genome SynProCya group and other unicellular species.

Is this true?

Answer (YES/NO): YES